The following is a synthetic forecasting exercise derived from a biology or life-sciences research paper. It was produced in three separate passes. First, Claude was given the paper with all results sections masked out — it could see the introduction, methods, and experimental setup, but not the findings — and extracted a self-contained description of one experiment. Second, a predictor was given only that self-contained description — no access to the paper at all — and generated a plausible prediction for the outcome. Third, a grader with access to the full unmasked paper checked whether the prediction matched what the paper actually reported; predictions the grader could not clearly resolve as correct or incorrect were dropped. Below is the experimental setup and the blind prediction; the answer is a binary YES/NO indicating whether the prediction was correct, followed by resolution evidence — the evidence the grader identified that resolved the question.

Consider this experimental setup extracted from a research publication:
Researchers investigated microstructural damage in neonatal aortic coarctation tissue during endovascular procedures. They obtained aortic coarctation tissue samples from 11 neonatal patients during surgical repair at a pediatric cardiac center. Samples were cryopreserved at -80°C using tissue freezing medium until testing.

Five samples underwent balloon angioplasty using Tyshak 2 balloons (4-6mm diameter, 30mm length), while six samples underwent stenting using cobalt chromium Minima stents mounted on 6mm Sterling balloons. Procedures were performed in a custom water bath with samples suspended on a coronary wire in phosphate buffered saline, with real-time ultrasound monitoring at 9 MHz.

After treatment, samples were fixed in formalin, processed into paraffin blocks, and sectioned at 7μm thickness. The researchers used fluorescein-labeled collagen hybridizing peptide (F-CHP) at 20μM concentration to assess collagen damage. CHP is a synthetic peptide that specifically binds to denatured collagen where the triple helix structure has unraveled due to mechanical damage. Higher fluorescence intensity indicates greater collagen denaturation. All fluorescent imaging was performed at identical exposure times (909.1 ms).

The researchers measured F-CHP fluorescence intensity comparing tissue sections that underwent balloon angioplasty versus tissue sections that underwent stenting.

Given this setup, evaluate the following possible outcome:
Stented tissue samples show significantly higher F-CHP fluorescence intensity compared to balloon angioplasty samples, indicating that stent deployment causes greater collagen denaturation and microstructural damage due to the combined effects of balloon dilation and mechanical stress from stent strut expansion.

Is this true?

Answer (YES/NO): YES